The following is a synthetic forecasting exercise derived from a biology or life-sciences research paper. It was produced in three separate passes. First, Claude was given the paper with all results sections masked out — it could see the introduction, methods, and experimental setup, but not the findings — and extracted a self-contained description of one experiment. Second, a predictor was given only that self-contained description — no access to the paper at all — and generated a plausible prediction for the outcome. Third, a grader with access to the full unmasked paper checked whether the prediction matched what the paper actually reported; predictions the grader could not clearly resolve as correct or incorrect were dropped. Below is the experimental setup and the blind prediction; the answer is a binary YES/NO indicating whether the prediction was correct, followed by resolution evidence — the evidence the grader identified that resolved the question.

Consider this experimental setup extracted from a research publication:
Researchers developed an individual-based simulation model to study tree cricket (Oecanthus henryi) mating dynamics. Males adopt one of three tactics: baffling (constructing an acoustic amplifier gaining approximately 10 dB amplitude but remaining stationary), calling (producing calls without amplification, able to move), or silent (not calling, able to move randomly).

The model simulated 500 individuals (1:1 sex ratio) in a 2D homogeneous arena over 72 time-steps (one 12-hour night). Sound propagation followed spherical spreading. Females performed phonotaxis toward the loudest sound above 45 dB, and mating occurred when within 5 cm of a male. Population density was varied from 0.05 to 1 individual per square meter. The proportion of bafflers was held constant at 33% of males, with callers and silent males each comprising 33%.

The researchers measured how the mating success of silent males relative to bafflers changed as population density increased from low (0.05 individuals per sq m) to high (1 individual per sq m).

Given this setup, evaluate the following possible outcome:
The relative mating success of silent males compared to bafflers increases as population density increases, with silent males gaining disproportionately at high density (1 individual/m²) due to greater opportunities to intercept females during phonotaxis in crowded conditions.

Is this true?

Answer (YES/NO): NO